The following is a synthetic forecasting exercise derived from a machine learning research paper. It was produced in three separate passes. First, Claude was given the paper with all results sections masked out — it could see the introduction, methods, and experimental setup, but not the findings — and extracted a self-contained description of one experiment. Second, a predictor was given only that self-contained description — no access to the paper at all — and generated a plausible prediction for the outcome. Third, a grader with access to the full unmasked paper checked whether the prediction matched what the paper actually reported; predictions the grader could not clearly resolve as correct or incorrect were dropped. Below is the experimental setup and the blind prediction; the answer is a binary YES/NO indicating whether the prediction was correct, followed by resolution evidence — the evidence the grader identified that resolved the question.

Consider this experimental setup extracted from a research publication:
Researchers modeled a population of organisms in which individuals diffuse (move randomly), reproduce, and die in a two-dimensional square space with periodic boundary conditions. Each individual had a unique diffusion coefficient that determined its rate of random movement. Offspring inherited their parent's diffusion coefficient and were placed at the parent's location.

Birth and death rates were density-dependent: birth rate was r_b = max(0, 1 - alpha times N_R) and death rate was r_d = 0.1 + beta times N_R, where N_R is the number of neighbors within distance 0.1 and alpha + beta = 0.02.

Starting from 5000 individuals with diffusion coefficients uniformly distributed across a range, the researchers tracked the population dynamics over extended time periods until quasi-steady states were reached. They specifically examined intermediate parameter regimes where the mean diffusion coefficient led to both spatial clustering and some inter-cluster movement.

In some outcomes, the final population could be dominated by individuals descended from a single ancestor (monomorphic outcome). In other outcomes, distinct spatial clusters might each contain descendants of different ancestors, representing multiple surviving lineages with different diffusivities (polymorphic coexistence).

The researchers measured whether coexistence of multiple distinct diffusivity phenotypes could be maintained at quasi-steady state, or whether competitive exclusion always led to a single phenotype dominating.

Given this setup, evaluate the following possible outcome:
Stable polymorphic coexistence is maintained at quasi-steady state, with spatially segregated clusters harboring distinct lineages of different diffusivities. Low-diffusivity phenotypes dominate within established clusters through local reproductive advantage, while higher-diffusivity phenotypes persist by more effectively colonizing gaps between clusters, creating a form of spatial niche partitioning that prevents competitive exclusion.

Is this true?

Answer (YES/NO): NO